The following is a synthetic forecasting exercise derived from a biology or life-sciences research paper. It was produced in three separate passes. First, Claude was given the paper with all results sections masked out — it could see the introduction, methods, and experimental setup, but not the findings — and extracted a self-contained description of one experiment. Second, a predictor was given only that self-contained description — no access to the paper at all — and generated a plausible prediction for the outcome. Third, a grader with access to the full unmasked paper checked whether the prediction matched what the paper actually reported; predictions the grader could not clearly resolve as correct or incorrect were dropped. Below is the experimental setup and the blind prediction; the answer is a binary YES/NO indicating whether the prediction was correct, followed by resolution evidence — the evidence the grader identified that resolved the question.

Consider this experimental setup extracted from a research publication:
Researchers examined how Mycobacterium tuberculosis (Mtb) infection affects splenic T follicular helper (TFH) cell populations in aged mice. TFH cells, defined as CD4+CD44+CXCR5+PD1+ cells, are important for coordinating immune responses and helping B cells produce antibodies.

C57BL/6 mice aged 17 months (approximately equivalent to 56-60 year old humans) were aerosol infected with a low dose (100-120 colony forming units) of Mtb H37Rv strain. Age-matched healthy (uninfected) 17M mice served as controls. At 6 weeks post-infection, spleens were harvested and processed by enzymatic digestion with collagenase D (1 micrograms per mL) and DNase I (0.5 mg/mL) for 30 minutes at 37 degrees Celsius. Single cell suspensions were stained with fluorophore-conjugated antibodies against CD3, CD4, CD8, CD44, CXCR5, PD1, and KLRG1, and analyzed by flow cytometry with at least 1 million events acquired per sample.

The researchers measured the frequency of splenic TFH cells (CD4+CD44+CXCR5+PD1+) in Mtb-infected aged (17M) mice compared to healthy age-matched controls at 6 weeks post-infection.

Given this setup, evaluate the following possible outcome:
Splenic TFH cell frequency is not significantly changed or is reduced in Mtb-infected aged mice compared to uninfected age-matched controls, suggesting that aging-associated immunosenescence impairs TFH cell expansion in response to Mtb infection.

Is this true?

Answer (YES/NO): YES